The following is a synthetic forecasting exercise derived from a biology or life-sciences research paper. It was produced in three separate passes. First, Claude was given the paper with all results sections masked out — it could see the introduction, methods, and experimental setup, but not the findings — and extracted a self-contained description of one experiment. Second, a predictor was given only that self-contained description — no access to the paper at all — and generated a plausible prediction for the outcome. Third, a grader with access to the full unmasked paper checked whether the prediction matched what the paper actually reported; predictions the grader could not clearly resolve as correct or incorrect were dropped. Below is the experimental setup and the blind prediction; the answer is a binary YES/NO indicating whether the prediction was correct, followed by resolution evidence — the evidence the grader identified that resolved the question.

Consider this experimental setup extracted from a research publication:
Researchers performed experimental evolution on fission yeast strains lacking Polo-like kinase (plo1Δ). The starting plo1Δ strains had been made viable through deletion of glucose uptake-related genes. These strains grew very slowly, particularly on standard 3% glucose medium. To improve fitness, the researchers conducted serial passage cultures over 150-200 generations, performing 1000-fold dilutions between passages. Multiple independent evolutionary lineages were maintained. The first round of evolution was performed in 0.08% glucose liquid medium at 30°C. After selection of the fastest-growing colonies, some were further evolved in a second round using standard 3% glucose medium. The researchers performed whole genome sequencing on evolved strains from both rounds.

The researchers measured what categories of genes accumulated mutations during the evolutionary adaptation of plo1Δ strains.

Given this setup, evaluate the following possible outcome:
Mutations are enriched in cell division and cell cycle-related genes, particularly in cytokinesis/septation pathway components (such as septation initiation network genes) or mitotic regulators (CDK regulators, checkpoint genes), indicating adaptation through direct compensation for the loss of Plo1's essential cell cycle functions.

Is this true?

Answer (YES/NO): NO